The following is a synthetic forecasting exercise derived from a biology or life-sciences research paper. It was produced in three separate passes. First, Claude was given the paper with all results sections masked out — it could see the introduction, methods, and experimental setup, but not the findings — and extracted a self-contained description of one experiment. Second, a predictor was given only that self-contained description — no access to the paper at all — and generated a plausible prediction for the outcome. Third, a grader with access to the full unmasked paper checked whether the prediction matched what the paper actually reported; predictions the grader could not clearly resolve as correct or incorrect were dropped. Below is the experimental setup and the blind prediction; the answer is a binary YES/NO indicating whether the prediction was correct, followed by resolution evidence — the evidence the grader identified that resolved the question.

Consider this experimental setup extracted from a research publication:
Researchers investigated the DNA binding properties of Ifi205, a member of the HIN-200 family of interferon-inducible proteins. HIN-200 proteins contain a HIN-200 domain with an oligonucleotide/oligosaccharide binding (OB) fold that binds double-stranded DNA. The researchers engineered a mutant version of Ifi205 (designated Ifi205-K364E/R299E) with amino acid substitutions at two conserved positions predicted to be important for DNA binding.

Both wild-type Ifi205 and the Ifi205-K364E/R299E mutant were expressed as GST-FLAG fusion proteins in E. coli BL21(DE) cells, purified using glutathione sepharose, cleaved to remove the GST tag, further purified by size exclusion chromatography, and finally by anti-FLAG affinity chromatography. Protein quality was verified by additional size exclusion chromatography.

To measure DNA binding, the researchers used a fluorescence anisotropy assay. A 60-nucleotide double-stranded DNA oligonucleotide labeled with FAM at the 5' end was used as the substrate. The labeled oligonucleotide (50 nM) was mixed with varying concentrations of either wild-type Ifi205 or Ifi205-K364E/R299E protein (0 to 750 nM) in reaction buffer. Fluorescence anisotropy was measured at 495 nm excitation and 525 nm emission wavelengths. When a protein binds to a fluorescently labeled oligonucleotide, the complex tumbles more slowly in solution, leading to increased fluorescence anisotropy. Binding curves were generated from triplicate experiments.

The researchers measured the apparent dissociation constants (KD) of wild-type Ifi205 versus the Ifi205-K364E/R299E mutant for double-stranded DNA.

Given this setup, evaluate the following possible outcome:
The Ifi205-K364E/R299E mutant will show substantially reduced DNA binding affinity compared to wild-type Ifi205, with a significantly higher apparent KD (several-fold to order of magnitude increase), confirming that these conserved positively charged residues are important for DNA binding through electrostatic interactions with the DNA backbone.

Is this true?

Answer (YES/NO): YES